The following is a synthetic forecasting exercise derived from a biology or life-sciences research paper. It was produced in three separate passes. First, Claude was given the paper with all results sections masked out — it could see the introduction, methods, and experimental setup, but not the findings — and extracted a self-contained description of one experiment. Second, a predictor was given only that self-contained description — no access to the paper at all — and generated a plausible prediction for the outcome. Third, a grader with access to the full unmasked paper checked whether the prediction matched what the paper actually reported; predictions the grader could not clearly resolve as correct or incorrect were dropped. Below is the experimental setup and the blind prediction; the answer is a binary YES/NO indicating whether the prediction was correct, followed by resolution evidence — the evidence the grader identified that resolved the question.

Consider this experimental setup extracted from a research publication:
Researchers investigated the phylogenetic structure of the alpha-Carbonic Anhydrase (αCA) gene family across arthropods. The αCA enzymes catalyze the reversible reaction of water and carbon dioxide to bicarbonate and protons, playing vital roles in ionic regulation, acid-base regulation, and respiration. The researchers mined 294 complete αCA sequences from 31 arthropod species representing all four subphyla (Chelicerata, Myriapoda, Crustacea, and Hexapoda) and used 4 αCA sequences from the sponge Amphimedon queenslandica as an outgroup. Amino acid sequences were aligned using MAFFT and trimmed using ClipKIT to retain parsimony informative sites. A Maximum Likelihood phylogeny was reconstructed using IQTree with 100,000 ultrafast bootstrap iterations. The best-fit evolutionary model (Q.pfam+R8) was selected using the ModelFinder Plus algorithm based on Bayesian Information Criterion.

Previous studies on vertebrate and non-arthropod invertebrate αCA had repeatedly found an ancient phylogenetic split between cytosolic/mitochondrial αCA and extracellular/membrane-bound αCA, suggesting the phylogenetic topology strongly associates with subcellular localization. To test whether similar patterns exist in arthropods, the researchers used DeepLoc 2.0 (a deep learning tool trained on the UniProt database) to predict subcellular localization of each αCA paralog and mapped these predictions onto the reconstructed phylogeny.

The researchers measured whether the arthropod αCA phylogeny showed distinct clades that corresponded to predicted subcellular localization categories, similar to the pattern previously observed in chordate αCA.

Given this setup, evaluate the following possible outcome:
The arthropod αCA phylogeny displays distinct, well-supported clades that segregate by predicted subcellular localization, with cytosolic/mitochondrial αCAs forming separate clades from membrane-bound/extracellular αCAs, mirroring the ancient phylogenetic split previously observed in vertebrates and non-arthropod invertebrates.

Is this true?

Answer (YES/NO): YES